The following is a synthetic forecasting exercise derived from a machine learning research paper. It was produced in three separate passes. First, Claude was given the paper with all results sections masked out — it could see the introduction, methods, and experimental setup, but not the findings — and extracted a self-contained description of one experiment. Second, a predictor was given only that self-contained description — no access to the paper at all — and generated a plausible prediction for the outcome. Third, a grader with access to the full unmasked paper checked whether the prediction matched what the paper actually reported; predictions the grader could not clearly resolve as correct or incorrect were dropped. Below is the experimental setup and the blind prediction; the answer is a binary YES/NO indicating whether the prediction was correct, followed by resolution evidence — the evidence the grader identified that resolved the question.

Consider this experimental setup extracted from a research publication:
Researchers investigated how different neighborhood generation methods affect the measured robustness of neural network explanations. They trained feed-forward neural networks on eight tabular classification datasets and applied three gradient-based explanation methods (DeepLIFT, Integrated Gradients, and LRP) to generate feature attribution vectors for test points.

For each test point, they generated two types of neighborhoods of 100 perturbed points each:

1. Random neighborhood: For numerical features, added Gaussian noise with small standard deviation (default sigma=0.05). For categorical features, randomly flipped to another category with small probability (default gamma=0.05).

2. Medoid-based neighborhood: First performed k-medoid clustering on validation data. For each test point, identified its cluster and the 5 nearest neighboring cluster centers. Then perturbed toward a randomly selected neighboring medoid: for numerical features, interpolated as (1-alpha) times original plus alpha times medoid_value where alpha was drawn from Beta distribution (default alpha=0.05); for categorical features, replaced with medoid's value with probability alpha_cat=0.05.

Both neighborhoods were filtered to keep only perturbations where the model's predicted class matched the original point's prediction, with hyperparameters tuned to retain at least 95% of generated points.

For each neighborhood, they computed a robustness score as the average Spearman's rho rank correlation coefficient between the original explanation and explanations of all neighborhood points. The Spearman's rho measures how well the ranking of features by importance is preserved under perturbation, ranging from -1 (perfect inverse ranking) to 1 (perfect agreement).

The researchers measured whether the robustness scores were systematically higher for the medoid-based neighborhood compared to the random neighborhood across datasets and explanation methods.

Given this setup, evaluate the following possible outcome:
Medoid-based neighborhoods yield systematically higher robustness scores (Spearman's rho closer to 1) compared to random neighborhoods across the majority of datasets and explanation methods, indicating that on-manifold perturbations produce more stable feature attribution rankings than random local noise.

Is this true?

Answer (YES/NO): YES